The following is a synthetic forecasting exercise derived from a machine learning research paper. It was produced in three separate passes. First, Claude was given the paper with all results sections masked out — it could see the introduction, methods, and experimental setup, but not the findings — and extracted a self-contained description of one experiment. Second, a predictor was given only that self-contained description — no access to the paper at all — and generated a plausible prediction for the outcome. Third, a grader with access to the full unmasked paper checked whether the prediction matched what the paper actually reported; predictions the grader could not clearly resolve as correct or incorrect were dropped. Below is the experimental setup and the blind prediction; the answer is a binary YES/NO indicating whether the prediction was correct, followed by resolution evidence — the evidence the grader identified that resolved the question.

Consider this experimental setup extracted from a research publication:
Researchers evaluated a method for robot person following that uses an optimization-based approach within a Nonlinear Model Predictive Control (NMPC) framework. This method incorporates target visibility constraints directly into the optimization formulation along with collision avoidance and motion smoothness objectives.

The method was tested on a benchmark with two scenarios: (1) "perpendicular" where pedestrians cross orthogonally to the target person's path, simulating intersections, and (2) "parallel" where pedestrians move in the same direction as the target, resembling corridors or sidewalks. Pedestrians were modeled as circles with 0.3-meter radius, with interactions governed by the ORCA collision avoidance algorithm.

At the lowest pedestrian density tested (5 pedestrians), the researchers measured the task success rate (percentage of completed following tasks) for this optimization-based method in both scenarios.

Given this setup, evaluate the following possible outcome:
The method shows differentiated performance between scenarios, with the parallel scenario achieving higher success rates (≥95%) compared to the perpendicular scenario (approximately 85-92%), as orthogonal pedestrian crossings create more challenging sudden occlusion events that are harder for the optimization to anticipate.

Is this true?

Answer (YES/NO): NO